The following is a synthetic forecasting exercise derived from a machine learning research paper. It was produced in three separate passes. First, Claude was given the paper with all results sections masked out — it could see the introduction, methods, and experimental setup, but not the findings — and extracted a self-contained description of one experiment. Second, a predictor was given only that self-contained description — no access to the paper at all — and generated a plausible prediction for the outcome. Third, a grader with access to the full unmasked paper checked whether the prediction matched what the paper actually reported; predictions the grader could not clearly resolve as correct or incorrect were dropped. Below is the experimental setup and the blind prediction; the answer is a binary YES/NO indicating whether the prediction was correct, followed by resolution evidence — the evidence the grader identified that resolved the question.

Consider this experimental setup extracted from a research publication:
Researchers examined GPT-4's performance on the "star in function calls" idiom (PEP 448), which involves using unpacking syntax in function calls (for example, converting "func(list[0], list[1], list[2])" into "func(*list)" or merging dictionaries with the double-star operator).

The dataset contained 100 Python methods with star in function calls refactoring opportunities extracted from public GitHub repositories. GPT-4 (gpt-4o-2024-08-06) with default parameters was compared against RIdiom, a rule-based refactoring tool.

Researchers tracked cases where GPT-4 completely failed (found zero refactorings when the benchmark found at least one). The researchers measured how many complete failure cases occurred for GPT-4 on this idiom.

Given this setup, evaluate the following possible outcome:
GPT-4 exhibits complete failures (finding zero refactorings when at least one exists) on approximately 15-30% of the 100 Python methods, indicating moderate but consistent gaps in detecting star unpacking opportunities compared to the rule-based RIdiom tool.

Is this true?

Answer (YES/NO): NO